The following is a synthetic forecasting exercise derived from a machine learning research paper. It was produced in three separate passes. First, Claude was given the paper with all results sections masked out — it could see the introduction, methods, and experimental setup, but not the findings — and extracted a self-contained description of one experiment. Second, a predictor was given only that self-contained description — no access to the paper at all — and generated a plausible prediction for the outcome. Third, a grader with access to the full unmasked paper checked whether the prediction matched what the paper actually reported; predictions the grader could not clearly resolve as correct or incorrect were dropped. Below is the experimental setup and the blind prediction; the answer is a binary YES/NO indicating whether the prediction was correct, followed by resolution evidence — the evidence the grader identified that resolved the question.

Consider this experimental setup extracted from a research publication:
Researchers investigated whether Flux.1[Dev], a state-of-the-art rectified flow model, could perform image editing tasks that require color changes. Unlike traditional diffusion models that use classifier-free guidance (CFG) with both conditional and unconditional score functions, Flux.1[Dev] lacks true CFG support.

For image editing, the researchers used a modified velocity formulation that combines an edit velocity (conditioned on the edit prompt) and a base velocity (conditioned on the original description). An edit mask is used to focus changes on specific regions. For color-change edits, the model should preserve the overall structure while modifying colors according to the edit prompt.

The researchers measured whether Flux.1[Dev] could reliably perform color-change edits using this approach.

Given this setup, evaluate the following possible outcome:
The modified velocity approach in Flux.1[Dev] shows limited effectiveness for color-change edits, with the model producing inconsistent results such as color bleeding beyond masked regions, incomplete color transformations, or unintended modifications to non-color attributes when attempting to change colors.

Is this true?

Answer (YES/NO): NO